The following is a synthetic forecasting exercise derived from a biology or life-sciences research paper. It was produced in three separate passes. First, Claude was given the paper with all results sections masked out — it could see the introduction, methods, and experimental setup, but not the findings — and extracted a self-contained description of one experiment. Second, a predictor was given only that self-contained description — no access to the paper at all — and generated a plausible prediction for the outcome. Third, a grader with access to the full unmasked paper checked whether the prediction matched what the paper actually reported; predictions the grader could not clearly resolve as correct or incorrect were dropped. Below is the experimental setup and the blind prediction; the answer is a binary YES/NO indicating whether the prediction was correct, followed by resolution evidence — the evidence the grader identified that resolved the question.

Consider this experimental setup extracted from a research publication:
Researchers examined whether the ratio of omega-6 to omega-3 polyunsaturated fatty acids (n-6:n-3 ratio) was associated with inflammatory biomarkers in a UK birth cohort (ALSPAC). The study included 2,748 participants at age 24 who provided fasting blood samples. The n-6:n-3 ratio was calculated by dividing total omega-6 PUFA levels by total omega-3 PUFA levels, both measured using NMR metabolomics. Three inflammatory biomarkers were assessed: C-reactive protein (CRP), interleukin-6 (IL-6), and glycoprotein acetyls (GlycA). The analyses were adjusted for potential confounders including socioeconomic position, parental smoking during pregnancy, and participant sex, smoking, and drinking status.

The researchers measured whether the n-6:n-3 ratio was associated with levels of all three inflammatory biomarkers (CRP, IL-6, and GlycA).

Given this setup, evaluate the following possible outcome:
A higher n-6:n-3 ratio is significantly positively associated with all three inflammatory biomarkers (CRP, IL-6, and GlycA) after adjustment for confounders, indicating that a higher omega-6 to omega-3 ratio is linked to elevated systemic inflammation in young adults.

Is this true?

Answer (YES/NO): YES